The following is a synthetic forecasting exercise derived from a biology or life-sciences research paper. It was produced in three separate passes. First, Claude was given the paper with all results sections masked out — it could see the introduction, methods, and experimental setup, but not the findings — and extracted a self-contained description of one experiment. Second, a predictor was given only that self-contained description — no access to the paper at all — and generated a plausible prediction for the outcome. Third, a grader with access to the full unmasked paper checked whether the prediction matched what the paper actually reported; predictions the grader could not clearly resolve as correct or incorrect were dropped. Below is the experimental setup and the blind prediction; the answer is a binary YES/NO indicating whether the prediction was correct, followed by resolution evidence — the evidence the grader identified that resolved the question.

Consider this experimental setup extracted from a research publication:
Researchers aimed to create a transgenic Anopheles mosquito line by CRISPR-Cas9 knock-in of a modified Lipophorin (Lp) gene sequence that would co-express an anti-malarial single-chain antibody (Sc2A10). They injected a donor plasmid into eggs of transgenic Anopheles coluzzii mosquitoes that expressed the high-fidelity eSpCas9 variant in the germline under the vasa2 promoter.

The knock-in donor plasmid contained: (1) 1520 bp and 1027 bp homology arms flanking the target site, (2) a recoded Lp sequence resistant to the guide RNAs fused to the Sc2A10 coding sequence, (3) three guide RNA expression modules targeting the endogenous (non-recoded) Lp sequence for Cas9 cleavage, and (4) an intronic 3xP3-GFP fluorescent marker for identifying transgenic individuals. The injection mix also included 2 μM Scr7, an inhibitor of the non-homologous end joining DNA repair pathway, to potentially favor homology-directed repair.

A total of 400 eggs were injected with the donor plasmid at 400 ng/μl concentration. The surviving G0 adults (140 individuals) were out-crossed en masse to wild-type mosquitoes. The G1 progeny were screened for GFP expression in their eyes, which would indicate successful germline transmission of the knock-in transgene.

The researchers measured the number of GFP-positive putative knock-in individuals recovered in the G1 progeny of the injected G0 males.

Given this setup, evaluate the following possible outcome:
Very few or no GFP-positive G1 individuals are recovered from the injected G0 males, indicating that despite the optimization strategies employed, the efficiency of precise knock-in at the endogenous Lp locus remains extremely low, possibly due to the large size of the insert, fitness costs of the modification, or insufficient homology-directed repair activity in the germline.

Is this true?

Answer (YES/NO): NO